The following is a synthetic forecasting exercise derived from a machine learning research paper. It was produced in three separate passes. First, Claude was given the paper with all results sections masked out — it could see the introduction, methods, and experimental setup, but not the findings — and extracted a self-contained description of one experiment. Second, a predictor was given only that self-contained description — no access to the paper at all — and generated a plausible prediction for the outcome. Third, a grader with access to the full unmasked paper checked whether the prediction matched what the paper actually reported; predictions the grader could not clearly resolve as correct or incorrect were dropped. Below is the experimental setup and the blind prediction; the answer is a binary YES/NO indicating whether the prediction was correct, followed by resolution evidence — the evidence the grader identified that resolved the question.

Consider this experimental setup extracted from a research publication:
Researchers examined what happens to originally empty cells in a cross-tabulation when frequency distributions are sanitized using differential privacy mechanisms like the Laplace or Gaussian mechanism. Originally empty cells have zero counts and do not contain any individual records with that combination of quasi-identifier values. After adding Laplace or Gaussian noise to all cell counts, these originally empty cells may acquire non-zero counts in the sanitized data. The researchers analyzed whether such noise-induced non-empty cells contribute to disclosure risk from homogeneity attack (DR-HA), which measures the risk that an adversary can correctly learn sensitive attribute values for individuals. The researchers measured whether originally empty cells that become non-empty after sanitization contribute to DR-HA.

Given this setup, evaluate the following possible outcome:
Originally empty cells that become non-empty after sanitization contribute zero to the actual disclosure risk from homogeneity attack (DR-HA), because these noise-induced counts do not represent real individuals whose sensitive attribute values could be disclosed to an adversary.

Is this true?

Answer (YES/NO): YES